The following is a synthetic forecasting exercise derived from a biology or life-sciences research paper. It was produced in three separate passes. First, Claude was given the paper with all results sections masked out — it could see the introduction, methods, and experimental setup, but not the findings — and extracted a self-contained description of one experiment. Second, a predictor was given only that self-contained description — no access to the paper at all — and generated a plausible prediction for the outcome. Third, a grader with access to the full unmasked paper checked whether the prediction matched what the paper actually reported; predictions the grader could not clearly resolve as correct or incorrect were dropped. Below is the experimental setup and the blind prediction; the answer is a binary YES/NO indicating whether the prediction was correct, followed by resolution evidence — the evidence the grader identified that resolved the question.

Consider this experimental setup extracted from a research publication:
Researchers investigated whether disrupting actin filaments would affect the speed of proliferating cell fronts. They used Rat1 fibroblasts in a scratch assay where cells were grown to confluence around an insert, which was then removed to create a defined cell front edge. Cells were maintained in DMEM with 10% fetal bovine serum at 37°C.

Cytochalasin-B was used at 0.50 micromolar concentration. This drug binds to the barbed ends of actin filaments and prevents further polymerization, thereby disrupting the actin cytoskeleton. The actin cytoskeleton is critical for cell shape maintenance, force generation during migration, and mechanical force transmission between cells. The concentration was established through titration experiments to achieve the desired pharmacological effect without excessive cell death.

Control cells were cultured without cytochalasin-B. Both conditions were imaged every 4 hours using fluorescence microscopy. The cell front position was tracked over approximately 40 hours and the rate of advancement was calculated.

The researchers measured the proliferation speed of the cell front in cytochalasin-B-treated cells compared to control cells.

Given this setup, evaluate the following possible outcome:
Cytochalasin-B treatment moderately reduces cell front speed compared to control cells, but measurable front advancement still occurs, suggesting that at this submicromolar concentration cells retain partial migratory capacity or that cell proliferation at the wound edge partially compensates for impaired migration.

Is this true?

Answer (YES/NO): NO